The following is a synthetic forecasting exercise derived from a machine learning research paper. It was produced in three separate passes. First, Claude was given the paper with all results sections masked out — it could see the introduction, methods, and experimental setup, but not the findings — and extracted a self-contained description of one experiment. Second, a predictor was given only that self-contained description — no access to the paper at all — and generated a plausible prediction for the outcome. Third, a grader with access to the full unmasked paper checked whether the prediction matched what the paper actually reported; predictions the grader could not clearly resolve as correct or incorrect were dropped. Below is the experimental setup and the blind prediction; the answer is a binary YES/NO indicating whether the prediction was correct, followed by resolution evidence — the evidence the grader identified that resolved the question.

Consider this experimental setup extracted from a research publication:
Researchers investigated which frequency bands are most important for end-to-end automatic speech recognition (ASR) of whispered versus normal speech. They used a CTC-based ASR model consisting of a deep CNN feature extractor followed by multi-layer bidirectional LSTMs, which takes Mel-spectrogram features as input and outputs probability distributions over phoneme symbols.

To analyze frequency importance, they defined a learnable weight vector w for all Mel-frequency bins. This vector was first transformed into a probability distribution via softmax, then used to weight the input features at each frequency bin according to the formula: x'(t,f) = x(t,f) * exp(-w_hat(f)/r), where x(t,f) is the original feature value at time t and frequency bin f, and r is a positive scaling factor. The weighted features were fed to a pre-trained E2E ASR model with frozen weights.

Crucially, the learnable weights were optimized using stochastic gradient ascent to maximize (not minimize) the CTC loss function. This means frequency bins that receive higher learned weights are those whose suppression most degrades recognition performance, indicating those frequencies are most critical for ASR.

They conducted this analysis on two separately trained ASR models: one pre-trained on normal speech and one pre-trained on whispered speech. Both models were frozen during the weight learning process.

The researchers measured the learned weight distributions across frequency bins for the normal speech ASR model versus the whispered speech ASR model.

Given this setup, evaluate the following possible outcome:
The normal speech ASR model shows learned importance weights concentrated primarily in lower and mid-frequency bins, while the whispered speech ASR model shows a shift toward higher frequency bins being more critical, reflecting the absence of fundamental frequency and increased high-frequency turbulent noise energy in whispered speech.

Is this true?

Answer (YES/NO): NO